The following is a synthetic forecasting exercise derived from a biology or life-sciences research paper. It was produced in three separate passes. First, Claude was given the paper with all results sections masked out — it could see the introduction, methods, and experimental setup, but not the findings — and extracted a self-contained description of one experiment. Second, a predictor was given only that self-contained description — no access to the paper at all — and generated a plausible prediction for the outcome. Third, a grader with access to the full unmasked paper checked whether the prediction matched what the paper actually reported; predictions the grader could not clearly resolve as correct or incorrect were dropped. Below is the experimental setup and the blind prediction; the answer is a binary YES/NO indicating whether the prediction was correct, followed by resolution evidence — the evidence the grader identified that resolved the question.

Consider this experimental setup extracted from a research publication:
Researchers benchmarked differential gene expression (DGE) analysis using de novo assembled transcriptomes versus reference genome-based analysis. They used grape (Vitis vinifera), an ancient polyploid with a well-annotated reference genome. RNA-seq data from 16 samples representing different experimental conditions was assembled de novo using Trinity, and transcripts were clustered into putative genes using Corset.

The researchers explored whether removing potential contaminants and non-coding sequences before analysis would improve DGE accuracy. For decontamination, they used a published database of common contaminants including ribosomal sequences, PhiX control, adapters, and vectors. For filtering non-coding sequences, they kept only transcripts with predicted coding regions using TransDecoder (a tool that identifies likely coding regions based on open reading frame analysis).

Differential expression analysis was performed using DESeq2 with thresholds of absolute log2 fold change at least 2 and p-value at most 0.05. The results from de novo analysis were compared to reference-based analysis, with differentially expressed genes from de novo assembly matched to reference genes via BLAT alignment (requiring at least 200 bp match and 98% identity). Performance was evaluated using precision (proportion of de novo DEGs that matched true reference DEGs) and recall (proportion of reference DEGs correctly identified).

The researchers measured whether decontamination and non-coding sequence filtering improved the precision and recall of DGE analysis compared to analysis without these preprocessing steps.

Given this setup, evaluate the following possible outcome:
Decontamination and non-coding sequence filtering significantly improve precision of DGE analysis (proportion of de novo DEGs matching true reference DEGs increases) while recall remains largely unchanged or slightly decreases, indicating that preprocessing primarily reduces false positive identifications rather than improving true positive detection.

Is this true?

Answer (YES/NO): NO